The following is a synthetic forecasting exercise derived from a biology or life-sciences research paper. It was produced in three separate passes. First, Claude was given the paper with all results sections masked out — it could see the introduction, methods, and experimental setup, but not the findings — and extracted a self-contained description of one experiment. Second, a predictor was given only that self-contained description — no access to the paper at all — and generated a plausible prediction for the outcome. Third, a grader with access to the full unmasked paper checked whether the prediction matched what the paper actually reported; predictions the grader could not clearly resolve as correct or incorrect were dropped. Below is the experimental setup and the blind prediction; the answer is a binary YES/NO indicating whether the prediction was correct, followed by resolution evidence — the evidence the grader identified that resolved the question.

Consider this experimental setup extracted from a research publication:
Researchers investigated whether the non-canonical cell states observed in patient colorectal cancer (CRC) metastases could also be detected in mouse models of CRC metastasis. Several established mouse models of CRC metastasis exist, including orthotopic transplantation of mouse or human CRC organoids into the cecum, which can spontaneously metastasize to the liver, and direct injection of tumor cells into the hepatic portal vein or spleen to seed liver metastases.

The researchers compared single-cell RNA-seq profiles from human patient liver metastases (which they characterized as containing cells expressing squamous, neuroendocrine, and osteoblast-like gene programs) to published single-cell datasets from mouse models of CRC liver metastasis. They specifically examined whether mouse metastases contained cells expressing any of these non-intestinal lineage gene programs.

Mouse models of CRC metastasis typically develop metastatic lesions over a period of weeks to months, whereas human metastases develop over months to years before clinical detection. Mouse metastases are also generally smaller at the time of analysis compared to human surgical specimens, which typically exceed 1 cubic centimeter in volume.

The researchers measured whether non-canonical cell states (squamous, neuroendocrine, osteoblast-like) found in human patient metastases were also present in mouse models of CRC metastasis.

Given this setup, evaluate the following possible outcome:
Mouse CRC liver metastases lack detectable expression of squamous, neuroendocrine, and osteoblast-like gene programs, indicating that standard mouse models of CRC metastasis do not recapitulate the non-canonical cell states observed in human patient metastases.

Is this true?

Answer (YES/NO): YES